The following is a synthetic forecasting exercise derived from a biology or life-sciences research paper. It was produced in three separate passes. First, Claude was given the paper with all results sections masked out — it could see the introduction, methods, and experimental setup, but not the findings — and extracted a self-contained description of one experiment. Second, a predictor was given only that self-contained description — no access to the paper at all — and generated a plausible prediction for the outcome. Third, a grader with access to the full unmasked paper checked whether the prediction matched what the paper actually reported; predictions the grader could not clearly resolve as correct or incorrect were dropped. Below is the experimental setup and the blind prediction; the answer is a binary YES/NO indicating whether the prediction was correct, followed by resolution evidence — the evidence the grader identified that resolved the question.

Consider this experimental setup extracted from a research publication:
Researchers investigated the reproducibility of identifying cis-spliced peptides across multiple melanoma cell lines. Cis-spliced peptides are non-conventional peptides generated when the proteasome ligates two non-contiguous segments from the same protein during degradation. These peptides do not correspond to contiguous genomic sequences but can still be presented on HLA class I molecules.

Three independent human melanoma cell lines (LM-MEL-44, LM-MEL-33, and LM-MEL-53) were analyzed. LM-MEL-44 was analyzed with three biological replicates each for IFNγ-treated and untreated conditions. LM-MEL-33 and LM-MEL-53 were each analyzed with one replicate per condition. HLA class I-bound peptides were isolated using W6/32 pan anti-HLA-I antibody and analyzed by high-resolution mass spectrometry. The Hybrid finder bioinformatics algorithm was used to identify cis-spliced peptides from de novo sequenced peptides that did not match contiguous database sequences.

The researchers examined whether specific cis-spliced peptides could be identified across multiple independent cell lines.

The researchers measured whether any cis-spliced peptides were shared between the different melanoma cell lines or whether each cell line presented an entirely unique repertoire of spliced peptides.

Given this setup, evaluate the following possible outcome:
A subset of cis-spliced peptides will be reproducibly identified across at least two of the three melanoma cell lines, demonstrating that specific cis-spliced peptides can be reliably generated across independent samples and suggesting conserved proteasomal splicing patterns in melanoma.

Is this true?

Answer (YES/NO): YES